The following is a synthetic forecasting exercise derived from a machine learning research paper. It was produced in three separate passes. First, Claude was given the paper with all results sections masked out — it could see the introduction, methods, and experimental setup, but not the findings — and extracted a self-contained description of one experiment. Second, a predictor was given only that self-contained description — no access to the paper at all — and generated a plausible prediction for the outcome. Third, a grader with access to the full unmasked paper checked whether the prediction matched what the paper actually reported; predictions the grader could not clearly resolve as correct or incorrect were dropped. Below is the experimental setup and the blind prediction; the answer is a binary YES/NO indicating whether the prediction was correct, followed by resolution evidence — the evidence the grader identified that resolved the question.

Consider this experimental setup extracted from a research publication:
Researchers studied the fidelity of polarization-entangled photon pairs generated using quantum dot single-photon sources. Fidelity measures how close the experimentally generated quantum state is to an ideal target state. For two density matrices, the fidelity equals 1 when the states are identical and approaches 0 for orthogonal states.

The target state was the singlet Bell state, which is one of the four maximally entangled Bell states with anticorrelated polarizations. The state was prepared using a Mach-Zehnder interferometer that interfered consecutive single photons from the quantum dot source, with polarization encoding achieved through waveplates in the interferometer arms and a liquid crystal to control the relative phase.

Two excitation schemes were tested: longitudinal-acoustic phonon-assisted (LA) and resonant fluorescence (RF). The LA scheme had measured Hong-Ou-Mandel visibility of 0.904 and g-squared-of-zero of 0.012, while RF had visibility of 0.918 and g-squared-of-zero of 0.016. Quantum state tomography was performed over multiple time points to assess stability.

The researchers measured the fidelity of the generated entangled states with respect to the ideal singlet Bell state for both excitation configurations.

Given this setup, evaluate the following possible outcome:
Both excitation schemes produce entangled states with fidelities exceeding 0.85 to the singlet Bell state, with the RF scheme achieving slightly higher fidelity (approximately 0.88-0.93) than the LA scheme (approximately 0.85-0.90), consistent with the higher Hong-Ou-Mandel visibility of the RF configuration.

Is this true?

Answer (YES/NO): NO